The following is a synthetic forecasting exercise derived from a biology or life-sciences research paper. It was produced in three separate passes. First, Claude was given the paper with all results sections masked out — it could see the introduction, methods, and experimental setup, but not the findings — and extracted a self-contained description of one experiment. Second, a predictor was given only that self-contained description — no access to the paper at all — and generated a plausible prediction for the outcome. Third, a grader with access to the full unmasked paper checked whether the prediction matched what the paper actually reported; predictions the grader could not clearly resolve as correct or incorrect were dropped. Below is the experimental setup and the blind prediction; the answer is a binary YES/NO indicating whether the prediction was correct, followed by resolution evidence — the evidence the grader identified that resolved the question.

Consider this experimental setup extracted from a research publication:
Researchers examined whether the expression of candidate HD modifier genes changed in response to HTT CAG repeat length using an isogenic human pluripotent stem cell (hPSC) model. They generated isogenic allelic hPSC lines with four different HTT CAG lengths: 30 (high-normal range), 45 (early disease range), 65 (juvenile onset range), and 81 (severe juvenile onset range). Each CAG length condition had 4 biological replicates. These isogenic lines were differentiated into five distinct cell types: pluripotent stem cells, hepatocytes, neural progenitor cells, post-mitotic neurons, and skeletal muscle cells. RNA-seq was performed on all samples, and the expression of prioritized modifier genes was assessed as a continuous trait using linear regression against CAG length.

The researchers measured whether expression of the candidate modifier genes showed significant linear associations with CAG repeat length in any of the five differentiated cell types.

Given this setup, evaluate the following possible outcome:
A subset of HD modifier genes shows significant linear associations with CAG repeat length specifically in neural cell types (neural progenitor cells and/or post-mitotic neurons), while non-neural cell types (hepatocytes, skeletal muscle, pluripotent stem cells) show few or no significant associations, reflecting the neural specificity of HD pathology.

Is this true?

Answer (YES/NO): NO